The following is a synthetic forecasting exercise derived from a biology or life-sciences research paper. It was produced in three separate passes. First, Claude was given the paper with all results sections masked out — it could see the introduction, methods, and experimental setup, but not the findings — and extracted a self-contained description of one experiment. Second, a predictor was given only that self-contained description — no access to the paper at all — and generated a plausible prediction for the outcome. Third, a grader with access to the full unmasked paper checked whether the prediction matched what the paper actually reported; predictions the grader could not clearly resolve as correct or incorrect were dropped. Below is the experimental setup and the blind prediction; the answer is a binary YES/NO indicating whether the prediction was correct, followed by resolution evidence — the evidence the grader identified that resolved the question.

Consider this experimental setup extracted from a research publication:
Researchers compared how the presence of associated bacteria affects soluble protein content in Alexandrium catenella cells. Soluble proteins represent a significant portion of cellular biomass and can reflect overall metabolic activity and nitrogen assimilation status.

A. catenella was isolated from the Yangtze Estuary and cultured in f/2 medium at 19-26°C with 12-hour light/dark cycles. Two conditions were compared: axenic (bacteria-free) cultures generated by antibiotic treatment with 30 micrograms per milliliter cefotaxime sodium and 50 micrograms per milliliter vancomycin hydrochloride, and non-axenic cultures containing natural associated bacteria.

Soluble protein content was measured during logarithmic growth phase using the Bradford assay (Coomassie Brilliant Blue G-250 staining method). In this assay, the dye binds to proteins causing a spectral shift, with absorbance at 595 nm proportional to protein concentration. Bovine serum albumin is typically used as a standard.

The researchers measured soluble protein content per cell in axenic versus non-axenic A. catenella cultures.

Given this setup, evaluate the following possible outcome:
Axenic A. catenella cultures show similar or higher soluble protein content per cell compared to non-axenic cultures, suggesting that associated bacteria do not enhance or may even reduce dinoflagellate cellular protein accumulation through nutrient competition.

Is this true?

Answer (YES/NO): NO